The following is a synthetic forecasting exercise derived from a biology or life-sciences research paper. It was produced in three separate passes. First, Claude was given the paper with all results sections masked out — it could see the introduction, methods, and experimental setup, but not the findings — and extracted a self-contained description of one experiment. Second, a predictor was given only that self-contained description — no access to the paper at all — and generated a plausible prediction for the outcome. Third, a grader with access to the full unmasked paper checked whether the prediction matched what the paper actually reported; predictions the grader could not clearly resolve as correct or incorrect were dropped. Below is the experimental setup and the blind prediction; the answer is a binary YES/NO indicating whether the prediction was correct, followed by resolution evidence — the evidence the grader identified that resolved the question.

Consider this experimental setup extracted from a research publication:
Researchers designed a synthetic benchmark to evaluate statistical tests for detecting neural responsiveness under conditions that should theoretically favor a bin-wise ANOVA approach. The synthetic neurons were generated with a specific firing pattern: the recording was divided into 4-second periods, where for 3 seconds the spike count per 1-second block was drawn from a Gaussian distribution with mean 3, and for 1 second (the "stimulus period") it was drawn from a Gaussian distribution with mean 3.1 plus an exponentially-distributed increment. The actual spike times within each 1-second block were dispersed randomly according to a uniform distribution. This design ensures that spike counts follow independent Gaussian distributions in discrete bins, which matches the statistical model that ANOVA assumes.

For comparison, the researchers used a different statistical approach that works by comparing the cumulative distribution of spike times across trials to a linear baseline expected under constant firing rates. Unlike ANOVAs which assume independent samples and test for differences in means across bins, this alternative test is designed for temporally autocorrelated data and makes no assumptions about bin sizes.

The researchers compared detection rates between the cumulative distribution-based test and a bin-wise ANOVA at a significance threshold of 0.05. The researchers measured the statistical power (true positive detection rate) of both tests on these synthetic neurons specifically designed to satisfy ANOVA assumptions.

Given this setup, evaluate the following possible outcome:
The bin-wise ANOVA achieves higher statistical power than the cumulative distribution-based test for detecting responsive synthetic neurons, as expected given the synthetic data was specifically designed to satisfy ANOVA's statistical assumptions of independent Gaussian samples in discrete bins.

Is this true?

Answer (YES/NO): YES